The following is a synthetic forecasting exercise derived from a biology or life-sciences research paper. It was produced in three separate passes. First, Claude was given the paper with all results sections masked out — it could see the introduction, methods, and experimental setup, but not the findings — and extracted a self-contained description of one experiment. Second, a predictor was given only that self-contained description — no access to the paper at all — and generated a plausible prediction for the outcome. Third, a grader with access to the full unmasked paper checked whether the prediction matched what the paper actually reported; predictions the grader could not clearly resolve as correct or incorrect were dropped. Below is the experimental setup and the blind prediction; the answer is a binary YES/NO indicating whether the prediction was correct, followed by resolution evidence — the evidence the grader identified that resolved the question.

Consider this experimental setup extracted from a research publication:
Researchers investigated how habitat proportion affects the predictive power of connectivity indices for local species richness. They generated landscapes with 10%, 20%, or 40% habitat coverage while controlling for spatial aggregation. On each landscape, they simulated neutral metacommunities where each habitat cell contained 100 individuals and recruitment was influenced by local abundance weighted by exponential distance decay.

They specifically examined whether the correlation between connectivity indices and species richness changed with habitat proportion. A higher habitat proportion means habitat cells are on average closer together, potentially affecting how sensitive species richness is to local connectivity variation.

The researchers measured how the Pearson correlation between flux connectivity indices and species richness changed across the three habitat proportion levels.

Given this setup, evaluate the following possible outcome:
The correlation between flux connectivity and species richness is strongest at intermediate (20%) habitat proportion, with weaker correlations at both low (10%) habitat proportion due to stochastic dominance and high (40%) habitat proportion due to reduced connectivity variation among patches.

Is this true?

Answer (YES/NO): NO